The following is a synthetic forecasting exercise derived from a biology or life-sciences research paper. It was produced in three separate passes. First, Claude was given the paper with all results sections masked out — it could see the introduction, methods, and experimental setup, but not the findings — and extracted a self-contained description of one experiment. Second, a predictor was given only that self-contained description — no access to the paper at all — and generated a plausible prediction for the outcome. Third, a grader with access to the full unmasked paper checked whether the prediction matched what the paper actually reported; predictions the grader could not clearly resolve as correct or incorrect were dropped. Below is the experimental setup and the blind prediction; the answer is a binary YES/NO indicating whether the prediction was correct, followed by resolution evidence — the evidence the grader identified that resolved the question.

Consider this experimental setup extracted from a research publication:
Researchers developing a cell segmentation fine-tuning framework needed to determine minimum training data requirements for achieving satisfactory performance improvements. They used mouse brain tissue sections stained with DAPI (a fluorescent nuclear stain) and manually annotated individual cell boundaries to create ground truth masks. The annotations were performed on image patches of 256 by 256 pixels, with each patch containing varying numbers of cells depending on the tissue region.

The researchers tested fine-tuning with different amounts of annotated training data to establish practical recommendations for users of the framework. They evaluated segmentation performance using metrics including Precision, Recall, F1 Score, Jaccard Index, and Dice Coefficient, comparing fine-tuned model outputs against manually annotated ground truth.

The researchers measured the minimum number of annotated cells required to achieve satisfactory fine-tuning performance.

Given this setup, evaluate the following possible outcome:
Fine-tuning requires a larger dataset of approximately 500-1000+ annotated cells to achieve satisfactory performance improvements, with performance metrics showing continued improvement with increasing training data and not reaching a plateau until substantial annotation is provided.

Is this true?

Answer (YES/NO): NO